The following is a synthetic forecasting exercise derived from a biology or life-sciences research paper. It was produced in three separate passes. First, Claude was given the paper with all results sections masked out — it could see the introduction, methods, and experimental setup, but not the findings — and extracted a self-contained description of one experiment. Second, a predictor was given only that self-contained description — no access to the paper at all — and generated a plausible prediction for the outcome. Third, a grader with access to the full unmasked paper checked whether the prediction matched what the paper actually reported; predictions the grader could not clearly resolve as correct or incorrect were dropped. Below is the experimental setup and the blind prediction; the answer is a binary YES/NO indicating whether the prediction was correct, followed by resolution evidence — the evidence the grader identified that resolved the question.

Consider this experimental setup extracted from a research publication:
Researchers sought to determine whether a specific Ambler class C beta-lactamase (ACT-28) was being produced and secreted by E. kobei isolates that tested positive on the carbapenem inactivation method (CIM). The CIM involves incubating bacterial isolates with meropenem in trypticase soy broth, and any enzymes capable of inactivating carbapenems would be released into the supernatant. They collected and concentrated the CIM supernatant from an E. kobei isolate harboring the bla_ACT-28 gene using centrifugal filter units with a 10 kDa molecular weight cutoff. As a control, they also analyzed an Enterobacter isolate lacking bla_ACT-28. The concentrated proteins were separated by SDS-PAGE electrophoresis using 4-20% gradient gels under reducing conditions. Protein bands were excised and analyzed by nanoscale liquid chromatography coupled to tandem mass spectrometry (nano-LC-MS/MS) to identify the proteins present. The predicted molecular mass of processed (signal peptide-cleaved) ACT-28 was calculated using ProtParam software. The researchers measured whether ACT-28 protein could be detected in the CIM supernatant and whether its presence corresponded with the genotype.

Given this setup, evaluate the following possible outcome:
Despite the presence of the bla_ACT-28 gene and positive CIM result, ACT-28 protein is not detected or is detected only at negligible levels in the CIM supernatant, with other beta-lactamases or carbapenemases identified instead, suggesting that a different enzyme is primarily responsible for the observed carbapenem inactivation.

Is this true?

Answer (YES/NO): NO